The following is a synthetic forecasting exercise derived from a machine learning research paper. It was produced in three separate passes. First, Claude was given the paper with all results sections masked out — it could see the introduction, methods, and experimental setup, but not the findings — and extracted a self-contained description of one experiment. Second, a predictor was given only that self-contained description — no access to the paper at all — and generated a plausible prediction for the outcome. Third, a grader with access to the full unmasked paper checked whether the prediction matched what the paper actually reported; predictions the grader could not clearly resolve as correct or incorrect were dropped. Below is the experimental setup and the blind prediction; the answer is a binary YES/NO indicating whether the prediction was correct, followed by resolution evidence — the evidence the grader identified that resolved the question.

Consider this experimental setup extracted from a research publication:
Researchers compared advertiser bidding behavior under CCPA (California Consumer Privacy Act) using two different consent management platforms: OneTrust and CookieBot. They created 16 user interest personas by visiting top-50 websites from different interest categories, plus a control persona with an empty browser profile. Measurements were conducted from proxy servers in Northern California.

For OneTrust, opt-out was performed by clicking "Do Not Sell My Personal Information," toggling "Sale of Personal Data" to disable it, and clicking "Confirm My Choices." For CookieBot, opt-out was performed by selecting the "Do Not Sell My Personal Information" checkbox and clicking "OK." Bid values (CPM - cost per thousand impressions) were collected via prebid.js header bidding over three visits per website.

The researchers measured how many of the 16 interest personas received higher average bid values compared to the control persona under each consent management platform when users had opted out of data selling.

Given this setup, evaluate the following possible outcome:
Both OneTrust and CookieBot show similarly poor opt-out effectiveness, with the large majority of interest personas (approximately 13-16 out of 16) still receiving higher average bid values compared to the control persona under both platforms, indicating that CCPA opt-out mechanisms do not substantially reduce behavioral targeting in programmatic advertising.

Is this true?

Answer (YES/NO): NO